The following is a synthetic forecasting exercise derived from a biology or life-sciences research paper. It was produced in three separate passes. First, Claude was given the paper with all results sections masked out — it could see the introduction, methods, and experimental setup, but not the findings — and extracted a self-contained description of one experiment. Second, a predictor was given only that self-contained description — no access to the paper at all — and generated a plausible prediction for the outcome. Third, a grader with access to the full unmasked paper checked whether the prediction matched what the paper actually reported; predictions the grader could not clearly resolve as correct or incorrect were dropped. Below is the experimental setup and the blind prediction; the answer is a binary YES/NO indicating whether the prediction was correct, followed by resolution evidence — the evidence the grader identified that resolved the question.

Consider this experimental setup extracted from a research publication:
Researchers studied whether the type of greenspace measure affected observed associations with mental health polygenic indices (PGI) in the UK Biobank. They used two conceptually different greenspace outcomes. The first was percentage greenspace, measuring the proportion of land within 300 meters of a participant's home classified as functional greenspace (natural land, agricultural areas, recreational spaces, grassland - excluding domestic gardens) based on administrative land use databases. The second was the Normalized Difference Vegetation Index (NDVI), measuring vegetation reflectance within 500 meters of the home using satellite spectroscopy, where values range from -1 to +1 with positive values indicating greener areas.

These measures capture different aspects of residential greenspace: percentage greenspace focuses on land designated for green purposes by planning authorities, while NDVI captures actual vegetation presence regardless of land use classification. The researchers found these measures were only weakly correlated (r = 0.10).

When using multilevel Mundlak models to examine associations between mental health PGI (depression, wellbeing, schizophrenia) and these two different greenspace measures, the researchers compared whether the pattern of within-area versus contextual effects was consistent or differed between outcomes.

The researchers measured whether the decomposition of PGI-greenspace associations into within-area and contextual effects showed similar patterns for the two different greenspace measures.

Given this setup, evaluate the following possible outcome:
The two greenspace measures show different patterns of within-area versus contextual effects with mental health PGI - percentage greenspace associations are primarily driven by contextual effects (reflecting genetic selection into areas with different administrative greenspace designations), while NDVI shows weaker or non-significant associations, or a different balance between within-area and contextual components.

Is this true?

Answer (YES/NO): NO